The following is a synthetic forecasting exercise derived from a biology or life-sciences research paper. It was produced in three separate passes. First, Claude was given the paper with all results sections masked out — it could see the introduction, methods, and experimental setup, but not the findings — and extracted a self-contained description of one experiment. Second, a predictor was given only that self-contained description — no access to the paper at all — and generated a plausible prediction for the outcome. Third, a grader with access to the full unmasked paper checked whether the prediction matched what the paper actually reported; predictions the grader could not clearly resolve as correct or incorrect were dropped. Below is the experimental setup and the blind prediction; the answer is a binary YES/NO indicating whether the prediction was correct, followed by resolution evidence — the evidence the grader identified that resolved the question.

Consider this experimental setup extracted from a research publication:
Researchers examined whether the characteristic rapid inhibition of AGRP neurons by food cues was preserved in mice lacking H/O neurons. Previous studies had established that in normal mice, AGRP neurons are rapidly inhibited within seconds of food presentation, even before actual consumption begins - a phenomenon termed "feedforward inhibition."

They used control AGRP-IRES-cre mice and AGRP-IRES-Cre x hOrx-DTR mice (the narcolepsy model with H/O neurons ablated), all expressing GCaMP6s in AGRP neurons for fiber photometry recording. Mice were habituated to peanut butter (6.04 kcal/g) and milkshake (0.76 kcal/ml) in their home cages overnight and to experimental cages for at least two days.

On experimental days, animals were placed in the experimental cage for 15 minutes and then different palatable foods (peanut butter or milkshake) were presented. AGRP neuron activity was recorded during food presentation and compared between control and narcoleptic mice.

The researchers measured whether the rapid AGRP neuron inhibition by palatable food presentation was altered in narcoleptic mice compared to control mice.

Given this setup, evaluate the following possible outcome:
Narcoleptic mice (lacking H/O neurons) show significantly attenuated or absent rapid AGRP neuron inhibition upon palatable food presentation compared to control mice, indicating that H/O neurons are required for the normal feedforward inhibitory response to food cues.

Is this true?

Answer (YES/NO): YES